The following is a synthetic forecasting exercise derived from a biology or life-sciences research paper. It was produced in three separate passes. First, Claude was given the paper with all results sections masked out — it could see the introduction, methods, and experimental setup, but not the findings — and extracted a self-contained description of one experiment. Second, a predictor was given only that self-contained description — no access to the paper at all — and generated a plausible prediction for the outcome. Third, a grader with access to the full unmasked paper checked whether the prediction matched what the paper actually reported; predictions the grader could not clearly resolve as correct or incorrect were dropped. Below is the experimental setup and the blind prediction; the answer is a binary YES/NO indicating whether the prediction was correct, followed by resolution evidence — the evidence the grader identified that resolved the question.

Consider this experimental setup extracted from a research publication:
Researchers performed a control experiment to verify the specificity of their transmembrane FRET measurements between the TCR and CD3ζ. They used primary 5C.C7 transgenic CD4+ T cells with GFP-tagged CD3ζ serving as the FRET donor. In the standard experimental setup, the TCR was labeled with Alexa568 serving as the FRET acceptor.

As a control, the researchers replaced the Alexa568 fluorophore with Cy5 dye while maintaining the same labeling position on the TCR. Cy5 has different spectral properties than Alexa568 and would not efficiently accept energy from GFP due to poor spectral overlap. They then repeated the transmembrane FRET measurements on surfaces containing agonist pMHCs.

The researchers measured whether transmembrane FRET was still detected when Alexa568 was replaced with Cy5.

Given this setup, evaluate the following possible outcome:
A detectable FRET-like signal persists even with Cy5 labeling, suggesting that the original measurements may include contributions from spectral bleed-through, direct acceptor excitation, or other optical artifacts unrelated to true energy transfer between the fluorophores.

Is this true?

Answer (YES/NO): NO